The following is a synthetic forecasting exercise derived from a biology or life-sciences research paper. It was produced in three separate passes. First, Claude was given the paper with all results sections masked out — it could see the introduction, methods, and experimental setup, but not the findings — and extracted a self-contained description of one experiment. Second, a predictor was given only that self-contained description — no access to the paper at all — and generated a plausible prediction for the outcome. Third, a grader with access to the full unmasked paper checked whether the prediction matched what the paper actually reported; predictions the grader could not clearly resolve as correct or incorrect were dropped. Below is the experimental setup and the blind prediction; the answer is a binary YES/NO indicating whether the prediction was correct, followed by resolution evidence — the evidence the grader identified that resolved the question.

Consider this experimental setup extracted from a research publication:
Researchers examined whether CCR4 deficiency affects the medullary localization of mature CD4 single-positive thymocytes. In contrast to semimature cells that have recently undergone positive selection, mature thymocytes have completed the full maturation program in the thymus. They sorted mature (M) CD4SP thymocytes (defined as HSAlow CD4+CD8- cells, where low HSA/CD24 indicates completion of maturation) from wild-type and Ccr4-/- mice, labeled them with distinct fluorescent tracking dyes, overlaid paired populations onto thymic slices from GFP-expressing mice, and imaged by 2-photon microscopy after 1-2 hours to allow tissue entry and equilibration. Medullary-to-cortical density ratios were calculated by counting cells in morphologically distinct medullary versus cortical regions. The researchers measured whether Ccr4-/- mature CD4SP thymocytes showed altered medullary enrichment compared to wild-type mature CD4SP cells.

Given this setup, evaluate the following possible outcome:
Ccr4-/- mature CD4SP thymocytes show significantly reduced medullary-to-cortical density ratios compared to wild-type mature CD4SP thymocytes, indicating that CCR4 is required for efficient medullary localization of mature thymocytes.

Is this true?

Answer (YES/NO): NO